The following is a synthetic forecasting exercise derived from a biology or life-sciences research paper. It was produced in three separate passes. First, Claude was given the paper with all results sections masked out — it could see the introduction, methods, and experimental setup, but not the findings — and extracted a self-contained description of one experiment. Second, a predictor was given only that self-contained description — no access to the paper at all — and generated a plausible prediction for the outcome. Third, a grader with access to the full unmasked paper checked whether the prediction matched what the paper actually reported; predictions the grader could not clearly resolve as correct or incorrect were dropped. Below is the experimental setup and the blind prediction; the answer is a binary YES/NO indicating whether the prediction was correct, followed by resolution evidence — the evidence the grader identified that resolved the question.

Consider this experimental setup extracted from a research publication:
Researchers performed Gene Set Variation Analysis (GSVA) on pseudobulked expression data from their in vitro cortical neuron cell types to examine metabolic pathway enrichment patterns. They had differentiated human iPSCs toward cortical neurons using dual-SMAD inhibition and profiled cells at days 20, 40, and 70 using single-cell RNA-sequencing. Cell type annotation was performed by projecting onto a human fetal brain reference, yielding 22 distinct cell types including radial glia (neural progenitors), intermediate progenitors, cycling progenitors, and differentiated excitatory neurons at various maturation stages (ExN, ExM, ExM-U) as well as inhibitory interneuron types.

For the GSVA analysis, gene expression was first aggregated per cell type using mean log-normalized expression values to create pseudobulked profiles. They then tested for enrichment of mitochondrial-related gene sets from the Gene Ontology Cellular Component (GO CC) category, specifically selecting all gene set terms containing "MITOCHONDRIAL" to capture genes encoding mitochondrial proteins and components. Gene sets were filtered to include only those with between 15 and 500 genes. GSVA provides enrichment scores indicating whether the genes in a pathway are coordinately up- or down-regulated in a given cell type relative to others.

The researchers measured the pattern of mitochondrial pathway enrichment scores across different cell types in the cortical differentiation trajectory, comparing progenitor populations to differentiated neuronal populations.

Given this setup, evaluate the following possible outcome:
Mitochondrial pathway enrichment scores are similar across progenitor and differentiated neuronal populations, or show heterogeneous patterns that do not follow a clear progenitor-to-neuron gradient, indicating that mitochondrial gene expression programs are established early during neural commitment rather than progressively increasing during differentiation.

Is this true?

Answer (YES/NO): NO